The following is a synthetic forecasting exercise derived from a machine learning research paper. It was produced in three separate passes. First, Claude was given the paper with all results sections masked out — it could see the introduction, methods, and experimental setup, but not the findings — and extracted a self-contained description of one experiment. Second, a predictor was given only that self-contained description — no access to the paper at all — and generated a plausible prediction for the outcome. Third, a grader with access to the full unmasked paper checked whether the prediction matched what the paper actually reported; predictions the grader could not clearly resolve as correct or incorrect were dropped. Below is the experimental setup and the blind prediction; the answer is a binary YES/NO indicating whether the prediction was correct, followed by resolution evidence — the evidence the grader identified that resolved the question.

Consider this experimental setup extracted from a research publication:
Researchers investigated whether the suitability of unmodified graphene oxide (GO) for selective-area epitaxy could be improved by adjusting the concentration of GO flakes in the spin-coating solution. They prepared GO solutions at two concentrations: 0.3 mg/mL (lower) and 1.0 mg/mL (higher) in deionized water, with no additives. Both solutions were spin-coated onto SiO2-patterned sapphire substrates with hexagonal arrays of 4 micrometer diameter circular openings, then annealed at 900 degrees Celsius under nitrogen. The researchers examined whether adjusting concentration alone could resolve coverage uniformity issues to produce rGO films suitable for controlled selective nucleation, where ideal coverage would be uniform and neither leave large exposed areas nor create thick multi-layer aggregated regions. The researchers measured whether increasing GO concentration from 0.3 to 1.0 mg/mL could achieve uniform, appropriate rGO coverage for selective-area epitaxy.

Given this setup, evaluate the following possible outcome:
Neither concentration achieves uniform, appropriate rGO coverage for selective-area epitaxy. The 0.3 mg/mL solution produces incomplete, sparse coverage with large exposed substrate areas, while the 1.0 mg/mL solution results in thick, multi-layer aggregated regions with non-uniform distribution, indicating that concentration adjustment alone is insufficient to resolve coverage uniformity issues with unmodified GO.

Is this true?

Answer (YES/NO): YES